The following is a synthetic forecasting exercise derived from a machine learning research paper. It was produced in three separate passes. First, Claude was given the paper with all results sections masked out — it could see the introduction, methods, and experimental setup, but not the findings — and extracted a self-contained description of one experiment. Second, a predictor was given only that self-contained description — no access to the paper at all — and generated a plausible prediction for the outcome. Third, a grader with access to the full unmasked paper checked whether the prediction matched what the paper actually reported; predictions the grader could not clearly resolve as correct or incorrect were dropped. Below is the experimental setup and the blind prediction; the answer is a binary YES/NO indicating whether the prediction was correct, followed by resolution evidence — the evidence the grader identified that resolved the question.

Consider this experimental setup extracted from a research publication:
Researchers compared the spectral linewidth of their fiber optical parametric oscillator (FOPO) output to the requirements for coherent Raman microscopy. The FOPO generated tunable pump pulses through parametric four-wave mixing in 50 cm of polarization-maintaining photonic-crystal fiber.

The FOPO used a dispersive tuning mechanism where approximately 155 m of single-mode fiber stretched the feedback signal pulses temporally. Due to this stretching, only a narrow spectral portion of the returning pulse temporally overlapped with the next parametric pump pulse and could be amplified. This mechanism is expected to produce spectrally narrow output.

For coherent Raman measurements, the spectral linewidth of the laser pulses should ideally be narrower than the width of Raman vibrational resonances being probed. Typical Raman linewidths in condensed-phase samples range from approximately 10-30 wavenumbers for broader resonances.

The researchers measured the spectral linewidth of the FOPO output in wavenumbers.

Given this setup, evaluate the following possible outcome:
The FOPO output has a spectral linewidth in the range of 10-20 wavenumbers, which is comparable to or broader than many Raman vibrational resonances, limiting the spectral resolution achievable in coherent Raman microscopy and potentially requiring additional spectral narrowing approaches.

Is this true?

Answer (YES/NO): NO